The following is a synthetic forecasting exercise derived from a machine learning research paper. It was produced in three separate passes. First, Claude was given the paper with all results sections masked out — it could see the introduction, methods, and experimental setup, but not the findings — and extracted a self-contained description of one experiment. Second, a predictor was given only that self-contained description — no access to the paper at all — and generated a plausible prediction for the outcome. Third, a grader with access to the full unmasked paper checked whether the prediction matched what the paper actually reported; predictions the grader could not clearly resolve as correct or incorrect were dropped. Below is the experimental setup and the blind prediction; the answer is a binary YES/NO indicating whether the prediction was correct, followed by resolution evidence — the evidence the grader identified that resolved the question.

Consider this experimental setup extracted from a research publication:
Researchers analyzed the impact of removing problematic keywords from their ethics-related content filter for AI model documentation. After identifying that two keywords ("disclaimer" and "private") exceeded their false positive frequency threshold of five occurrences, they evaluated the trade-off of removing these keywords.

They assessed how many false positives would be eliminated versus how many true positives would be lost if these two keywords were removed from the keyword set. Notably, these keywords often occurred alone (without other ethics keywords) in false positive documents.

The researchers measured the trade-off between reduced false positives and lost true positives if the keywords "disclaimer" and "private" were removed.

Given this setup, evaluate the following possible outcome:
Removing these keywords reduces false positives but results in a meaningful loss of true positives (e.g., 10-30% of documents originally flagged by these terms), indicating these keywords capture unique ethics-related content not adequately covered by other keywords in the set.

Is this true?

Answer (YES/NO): NO